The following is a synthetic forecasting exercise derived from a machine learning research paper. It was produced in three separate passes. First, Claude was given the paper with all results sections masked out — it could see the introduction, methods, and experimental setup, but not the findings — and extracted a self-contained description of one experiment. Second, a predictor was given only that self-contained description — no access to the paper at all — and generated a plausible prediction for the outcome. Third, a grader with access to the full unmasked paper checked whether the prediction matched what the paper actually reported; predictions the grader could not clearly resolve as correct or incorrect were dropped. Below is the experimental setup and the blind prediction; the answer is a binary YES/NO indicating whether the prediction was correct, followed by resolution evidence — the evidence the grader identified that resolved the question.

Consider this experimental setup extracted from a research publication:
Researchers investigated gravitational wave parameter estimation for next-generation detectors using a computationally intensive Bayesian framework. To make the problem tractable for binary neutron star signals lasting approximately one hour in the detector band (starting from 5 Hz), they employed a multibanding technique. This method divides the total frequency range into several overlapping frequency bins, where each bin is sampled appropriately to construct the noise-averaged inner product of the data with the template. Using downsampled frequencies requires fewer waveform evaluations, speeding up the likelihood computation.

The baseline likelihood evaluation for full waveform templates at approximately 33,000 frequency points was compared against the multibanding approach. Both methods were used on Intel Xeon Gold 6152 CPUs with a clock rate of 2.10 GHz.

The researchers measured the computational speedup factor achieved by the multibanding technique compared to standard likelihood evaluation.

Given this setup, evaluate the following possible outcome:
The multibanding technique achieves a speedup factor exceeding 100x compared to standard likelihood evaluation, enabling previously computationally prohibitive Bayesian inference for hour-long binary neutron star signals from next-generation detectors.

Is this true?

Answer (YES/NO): YES